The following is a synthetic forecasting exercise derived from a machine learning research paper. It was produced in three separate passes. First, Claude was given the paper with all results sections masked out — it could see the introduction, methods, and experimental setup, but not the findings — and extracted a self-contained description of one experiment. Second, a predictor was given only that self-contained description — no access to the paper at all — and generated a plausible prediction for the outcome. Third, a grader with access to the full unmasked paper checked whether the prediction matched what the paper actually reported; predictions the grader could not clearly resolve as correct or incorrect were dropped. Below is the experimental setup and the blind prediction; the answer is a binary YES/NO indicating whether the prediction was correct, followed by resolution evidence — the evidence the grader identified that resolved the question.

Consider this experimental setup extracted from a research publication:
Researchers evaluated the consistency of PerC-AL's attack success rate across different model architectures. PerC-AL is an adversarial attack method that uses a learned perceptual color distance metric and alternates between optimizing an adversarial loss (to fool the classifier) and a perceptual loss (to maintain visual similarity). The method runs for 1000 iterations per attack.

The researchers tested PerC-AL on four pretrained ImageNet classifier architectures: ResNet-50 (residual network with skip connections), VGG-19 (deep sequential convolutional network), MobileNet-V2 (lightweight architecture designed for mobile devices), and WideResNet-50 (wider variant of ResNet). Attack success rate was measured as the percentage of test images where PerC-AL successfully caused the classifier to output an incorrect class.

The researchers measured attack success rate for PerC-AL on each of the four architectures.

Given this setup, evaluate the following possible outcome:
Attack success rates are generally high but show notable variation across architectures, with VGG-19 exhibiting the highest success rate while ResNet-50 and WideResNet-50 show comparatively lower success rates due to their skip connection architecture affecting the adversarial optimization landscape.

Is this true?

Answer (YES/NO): NO